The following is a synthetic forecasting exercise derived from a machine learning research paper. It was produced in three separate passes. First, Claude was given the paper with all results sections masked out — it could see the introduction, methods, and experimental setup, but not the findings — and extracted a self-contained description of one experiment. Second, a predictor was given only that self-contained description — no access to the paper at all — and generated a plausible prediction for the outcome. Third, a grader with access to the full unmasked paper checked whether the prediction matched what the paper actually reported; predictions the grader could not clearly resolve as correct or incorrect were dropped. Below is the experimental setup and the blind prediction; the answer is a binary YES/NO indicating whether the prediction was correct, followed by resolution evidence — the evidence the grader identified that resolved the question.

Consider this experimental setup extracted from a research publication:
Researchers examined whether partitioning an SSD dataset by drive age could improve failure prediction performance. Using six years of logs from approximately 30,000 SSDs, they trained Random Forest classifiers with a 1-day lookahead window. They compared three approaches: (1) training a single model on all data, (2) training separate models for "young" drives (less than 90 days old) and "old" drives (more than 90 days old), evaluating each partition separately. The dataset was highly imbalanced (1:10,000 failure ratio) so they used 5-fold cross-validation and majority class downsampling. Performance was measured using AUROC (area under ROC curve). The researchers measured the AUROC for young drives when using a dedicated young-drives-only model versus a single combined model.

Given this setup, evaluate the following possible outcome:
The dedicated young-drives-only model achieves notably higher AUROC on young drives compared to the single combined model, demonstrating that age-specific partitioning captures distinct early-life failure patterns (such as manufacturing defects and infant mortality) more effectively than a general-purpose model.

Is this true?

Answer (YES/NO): YES